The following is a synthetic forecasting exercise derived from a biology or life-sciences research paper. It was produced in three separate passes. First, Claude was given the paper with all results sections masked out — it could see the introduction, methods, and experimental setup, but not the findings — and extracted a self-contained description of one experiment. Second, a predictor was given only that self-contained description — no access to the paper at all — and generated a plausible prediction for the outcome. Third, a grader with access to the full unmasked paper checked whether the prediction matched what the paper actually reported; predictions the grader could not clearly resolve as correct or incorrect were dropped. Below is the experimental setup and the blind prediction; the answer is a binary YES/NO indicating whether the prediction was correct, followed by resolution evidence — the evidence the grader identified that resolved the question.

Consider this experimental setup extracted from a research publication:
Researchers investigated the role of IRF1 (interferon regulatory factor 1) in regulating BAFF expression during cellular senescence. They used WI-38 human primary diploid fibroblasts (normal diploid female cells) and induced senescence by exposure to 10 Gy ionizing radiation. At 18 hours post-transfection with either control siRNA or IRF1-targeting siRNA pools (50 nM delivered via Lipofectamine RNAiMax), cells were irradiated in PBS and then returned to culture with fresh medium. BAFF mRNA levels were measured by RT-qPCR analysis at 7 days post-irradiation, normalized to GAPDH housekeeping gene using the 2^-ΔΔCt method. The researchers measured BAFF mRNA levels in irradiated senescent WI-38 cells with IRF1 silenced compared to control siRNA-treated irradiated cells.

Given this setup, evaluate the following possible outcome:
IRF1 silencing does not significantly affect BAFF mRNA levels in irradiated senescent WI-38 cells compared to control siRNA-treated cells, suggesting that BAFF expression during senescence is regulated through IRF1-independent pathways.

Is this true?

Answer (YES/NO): NO